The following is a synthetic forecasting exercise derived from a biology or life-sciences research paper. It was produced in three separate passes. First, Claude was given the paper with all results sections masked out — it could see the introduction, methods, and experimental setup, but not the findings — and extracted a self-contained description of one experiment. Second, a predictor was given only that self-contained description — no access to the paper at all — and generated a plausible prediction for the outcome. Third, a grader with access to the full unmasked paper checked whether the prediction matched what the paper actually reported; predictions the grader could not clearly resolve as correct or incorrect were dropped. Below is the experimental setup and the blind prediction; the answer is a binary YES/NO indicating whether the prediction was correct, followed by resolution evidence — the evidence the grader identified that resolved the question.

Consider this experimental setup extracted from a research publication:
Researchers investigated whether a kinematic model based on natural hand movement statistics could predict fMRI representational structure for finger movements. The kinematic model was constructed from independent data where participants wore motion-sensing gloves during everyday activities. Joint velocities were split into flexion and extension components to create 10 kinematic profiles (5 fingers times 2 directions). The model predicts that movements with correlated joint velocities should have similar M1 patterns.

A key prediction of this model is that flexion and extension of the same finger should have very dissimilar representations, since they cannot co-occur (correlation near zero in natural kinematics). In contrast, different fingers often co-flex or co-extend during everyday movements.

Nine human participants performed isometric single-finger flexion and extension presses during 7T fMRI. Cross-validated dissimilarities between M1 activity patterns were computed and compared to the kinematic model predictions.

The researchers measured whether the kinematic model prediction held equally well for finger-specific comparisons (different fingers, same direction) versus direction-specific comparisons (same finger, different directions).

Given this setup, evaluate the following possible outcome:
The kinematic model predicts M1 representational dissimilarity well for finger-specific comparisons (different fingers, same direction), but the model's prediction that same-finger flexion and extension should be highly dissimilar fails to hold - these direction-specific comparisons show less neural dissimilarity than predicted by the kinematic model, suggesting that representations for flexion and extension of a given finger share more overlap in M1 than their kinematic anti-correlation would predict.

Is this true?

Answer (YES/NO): YES